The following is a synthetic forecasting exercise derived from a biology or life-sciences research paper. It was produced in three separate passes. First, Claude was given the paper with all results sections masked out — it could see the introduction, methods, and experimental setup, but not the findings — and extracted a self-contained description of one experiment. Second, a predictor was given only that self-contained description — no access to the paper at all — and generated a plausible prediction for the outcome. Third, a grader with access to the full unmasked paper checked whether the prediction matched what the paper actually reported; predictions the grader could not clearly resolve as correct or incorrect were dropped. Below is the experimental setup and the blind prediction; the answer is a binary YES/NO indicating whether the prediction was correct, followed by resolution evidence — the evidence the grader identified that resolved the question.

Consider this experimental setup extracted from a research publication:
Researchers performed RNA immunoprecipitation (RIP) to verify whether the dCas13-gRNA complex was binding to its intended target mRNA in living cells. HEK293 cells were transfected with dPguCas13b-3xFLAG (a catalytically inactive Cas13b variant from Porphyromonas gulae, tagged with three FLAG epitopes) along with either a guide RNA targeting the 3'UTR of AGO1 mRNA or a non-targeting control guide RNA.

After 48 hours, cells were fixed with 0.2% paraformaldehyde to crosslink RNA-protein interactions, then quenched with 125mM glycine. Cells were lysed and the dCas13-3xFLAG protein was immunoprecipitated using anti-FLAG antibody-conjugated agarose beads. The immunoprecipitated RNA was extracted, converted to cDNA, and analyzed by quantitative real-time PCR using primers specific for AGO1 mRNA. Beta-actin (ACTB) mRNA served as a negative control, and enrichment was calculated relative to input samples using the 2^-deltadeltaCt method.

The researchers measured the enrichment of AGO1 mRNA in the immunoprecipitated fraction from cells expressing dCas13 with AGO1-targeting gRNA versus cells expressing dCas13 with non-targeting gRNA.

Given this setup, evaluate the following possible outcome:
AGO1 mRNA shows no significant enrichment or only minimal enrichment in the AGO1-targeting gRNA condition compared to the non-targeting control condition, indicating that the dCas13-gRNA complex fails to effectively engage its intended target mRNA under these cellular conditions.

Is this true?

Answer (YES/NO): NO